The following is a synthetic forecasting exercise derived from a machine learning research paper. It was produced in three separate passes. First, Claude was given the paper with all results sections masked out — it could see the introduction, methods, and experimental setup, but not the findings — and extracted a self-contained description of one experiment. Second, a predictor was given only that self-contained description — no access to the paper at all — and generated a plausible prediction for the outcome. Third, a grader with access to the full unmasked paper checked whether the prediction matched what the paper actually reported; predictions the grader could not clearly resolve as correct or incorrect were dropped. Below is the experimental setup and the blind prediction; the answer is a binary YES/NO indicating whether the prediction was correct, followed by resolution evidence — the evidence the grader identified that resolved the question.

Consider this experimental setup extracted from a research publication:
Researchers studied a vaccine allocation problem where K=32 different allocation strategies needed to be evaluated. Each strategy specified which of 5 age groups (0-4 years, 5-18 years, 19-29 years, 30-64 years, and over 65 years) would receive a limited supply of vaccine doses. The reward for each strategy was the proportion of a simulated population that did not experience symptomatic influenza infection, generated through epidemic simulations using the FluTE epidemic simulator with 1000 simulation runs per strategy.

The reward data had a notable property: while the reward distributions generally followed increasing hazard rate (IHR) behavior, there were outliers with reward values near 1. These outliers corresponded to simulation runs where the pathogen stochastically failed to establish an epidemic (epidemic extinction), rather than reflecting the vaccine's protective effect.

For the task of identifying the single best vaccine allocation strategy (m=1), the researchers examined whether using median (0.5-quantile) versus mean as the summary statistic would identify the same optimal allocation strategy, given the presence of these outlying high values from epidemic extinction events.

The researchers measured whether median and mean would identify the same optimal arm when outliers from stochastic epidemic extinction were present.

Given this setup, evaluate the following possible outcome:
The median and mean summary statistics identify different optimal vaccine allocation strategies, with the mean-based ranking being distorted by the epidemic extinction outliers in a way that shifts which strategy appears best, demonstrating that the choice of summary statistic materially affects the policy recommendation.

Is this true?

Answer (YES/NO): YES